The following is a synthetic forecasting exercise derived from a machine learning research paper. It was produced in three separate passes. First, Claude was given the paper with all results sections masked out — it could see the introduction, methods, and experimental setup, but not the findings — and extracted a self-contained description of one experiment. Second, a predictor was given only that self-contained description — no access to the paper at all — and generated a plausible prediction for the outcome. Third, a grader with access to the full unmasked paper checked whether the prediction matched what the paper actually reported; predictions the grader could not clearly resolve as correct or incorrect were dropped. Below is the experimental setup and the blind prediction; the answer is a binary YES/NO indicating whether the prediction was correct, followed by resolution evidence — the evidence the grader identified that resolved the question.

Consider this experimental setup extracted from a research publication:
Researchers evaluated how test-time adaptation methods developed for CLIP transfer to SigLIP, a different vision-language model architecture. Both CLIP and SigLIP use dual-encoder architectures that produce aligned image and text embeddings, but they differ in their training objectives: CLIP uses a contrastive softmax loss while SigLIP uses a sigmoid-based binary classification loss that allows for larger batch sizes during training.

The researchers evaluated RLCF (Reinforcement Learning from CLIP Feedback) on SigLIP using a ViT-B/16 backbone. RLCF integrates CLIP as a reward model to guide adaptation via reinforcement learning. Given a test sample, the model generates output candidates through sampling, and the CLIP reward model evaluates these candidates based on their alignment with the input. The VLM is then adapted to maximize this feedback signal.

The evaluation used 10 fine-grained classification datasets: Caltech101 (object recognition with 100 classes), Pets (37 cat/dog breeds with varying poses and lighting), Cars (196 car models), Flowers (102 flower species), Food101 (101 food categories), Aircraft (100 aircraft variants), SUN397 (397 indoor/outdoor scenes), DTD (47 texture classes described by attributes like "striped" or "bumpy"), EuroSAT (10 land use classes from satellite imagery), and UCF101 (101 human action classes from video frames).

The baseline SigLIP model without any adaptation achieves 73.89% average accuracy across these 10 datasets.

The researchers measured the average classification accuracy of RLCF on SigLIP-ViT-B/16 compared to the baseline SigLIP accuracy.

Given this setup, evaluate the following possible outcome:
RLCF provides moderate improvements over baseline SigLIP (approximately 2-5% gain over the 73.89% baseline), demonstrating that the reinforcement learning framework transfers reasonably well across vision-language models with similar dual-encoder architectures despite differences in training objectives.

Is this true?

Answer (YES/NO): NO